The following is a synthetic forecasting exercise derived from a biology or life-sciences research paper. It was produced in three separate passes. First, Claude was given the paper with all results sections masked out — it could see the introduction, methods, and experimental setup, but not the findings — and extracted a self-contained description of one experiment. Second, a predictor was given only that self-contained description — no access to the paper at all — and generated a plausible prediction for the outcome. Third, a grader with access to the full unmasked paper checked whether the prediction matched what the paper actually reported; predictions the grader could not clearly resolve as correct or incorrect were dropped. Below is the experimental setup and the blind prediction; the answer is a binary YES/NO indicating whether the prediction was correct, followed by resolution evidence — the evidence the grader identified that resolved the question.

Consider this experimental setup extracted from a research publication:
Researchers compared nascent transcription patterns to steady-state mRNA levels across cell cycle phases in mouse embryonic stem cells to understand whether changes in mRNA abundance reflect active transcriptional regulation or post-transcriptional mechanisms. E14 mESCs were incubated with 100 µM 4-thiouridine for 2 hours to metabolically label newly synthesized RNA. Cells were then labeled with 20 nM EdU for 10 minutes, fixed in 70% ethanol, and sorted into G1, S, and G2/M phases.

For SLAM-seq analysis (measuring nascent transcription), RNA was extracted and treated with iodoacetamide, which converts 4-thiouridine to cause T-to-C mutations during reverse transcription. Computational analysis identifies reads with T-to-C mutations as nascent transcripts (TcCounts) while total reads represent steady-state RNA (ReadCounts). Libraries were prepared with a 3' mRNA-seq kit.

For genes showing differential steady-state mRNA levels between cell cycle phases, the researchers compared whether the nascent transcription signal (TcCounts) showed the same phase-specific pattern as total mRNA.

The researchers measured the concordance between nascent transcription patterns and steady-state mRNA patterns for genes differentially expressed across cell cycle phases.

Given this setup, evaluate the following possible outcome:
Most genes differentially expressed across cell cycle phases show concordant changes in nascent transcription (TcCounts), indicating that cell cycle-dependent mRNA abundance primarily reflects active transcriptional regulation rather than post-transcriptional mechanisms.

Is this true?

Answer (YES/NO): NO